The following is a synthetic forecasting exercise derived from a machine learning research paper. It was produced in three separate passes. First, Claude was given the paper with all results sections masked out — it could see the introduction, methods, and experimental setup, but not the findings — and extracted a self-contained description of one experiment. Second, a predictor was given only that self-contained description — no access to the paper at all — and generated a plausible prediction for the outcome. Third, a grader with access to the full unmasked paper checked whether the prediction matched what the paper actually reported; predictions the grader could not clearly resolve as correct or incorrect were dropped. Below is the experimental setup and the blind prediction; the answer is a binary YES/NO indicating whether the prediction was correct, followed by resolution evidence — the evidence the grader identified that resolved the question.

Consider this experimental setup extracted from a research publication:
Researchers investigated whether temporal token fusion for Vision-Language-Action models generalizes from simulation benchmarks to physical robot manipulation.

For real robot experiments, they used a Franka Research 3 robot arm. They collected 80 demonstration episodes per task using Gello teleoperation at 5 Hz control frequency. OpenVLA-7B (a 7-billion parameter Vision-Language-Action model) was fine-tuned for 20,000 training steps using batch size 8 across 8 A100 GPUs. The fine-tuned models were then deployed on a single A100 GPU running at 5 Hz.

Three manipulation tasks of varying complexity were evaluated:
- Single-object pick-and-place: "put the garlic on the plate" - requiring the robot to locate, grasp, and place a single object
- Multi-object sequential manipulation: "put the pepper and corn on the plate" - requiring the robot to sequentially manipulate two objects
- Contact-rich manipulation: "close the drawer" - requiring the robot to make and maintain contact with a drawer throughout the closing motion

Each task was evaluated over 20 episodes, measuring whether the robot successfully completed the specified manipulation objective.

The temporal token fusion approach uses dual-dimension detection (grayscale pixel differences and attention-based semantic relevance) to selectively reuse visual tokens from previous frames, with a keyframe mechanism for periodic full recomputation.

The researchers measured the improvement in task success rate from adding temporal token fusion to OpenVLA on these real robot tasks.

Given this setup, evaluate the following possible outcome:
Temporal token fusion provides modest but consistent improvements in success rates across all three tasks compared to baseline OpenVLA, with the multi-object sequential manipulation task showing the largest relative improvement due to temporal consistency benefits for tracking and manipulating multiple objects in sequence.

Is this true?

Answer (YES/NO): NO